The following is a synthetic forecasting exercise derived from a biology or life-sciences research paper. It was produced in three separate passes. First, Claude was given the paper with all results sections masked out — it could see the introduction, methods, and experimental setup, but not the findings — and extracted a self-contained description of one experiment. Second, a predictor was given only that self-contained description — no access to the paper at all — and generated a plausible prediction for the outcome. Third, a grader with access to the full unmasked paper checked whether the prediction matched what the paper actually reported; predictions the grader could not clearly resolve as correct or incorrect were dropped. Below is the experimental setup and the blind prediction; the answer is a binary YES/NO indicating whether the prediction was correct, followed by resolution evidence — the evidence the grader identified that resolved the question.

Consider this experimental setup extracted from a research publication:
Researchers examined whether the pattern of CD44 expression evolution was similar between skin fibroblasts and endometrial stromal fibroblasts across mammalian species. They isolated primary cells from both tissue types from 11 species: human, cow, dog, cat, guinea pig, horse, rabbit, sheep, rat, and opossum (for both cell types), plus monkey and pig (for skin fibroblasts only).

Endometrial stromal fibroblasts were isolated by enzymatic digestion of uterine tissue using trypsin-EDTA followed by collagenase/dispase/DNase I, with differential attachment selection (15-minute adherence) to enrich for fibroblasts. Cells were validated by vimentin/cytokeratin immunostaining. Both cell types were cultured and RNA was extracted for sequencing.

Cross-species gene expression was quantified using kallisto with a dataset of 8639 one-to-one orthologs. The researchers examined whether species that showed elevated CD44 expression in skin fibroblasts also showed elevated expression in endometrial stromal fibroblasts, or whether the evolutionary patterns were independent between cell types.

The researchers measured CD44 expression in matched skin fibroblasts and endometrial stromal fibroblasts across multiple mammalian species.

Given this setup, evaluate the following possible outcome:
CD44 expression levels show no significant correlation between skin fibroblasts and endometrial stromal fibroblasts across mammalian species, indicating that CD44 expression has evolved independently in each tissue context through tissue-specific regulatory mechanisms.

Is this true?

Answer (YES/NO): NO